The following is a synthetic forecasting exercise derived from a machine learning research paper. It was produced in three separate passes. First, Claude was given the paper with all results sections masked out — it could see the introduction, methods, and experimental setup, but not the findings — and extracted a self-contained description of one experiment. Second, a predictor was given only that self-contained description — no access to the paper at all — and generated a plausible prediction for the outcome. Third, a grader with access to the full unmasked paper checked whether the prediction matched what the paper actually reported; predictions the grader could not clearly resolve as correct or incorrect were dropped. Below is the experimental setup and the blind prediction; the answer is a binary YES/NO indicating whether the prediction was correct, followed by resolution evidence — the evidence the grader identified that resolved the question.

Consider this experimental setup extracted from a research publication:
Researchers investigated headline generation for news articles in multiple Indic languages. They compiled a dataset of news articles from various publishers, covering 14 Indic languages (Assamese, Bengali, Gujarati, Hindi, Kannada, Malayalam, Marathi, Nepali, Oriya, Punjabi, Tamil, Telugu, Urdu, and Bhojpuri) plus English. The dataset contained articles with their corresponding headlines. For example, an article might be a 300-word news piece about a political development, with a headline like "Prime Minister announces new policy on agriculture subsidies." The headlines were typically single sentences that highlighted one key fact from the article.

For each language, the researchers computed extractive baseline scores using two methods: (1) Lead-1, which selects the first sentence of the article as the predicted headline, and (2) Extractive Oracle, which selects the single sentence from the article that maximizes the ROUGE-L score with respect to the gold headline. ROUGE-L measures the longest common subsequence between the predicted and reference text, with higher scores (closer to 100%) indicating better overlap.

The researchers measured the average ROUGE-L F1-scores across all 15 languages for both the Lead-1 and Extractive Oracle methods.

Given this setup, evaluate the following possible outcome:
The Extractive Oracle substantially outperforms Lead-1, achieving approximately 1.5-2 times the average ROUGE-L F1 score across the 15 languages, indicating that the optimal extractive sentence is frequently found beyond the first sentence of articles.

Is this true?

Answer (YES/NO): YES